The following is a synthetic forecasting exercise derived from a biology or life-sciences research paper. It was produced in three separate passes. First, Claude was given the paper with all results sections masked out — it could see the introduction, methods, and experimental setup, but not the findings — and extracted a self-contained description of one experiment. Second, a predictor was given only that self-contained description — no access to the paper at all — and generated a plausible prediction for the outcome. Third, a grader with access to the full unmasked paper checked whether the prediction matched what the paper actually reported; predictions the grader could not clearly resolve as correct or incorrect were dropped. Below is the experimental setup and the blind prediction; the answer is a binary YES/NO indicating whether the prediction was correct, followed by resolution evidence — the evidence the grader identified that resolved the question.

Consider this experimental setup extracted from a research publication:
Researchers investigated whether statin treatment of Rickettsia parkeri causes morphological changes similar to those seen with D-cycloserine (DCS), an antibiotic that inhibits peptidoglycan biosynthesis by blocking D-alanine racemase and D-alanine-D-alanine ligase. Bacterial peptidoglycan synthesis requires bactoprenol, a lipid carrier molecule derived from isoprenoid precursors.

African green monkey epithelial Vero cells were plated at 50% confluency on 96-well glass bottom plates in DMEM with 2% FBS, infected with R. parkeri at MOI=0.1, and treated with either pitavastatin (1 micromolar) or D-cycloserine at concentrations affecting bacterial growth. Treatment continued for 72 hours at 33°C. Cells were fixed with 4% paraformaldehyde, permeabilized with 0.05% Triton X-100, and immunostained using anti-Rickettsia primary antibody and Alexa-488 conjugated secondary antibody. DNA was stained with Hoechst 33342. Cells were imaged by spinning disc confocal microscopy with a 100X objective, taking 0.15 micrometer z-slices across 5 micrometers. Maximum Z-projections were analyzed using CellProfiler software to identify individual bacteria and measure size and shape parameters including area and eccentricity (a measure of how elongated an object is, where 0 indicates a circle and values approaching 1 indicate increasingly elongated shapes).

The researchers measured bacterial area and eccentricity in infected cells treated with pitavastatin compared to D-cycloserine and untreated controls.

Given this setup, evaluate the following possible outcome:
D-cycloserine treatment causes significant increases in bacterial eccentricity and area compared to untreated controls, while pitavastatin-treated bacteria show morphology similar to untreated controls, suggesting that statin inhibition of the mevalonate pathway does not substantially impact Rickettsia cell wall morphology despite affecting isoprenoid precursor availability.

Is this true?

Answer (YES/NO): NO